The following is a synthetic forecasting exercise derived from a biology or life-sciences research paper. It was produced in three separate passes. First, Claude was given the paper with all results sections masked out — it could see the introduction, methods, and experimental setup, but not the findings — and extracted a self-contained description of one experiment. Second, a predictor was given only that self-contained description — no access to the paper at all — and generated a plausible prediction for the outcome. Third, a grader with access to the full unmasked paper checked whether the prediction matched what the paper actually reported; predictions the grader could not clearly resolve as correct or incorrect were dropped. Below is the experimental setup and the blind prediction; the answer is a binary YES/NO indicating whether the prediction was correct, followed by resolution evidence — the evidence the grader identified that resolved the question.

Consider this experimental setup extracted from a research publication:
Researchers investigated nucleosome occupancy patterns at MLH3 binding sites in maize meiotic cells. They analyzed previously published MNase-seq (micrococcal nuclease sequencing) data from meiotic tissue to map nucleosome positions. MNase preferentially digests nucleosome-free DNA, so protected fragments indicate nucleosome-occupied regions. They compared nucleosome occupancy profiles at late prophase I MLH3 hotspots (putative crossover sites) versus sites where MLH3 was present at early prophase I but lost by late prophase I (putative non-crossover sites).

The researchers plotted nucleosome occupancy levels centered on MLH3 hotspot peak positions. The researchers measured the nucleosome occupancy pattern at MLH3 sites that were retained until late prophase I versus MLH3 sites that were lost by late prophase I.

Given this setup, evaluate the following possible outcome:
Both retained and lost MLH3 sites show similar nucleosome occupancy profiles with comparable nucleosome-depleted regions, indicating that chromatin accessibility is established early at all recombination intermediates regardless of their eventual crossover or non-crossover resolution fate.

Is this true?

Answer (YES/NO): YES